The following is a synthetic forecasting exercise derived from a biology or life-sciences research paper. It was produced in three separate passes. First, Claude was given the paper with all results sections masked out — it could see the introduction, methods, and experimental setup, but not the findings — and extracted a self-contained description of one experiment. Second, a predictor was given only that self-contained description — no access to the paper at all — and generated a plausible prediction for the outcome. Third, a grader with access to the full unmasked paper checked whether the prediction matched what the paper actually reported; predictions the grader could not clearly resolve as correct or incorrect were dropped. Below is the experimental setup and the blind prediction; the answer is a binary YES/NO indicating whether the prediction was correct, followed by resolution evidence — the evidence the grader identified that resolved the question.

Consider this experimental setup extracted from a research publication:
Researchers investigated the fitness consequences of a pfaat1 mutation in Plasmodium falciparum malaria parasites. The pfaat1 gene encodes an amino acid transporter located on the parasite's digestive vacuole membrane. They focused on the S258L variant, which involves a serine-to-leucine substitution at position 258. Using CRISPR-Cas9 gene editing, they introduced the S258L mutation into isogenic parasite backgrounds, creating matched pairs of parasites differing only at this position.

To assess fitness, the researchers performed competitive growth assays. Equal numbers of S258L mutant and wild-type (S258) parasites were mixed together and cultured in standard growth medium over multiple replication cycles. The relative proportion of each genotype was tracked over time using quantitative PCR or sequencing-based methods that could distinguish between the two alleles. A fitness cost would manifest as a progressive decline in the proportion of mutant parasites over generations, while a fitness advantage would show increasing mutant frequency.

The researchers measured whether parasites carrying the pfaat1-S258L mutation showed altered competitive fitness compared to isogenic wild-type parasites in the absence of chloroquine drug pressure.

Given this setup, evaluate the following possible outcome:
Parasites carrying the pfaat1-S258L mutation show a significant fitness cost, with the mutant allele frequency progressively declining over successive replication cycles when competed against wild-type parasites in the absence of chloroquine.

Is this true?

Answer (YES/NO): YES